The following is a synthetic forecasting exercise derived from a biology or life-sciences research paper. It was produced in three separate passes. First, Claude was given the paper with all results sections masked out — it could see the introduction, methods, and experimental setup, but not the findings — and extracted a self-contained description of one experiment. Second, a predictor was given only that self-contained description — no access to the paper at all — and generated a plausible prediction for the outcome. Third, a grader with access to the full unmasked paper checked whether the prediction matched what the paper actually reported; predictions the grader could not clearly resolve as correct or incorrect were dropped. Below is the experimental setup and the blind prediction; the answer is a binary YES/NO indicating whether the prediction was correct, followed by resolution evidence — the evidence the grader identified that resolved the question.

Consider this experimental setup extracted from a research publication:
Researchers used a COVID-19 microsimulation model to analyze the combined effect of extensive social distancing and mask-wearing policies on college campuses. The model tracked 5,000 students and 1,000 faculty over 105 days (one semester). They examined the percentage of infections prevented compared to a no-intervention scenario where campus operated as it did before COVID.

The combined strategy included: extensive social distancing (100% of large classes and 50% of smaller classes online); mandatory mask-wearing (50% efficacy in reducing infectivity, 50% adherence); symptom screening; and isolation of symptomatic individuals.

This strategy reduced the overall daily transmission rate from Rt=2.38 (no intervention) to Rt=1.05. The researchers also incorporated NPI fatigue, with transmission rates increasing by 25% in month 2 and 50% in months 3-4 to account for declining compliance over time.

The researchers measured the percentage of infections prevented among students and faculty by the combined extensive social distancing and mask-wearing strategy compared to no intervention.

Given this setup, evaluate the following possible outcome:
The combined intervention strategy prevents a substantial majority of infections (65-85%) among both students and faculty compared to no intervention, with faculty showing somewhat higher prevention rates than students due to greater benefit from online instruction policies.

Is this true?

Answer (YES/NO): NO